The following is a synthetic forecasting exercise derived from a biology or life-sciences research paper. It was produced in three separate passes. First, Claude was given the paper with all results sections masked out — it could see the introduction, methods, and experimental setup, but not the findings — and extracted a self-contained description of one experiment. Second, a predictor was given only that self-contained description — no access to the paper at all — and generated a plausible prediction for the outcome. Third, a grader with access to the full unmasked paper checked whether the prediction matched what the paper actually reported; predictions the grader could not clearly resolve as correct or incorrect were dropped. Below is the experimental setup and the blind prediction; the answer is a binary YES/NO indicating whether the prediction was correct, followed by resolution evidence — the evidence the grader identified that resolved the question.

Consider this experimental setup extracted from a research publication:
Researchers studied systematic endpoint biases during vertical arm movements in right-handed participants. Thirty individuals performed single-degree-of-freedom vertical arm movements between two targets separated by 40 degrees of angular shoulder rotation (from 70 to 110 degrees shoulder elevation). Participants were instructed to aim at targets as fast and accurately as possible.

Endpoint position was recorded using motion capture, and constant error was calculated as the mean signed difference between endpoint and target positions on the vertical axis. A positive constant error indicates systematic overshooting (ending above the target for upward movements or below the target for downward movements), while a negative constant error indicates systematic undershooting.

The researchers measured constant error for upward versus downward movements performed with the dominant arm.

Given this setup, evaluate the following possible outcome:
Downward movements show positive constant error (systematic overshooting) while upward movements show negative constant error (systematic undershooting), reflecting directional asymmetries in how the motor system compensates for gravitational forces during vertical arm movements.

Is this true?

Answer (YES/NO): NO